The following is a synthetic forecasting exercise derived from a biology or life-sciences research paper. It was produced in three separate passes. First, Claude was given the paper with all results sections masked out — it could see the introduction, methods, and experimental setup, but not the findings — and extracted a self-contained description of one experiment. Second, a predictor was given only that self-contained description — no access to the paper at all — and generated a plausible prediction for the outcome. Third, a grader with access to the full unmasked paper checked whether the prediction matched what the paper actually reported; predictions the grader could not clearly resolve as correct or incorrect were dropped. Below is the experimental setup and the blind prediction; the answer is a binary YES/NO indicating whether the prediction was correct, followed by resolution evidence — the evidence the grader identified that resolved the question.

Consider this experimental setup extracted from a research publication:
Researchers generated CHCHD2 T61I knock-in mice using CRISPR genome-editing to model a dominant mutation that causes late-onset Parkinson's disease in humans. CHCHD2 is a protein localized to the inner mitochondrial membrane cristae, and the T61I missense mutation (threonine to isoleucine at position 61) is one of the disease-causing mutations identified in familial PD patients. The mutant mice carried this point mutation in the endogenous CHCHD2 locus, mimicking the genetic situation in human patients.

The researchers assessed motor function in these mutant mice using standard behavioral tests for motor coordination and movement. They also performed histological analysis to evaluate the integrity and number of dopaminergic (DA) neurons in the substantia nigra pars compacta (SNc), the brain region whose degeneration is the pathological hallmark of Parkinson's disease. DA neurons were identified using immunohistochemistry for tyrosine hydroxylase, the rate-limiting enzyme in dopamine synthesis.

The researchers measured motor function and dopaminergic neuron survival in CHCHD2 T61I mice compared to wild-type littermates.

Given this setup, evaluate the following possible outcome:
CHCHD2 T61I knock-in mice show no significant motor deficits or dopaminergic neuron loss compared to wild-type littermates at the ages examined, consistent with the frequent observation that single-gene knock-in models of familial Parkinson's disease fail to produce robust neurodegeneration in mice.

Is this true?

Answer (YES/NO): NO